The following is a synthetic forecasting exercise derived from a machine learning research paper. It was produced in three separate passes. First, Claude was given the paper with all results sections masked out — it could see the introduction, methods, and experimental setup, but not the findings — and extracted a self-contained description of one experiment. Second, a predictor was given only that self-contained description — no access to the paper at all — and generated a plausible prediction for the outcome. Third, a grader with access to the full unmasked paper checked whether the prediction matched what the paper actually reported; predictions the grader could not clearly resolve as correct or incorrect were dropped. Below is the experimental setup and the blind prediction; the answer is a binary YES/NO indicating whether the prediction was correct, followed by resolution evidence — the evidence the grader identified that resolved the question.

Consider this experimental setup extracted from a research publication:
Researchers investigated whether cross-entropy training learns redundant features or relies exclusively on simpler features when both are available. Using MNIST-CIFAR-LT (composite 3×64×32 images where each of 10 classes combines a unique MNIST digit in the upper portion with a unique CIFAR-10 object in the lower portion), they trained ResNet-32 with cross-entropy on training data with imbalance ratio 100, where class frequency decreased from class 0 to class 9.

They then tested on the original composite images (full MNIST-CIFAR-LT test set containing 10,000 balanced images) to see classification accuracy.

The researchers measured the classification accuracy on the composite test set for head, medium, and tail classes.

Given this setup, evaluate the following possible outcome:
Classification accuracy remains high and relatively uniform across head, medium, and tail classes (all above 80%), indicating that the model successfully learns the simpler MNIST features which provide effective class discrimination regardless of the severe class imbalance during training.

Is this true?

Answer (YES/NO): YES